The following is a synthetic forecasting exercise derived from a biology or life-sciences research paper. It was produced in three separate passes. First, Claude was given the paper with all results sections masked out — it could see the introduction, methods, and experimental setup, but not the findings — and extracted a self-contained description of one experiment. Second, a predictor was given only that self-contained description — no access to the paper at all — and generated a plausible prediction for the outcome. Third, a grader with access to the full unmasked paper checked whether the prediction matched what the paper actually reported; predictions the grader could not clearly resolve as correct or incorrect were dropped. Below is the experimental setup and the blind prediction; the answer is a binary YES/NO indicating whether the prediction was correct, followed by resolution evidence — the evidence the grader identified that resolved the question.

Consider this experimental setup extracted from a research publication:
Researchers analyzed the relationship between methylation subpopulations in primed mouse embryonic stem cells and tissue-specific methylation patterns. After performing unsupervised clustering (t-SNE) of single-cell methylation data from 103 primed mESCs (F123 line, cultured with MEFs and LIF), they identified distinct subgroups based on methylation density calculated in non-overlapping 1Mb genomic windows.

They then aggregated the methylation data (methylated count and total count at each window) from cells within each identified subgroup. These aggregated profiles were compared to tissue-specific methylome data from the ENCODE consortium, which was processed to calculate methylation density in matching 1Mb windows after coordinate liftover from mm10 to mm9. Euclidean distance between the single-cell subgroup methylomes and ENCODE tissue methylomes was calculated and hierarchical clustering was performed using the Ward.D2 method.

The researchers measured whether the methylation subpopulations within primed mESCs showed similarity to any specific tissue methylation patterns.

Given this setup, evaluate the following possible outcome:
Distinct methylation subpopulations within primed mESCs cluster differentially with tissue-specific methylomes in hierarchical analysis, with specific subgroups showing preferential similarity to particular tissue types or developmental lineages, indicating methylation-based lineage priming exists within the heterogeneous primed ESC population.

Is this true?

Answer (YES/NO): YES